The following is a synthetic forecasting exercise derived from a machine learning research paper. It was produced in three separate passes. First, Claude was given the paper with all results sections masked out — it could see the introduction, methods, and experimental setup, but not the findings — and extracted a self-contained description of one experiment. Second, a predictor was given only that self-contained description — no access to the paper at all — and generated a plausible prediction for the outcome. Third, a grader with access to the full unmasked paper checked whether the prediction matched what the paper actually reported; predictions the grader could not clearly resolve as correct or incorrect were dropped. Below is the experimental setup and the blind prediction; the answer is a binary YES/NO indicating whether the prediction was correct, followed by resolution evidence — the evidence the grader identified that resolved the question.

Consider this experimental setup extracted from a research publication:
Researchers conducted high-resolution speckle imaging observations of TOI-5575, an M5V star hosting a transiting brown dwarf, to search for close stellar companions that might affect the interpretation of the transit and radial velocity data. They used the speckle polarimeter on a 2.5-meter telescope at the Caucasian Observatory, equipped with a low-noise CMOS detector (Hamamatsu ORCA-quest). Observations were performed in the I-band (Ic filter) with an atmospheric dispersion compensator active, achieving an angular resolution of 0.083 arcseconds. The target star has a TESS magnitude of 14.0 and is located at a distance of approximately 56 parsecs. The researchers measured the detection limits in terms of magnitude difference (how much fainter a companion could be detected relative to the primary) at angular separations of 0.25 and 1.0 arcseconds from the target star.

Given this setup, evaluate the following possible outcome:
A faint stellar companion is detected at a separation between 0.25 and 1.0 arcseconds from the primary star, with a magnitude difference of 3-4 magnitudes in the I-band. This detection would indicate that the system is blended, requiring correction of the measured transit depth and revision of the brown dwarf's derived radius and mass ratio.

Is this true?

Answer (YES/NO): NO